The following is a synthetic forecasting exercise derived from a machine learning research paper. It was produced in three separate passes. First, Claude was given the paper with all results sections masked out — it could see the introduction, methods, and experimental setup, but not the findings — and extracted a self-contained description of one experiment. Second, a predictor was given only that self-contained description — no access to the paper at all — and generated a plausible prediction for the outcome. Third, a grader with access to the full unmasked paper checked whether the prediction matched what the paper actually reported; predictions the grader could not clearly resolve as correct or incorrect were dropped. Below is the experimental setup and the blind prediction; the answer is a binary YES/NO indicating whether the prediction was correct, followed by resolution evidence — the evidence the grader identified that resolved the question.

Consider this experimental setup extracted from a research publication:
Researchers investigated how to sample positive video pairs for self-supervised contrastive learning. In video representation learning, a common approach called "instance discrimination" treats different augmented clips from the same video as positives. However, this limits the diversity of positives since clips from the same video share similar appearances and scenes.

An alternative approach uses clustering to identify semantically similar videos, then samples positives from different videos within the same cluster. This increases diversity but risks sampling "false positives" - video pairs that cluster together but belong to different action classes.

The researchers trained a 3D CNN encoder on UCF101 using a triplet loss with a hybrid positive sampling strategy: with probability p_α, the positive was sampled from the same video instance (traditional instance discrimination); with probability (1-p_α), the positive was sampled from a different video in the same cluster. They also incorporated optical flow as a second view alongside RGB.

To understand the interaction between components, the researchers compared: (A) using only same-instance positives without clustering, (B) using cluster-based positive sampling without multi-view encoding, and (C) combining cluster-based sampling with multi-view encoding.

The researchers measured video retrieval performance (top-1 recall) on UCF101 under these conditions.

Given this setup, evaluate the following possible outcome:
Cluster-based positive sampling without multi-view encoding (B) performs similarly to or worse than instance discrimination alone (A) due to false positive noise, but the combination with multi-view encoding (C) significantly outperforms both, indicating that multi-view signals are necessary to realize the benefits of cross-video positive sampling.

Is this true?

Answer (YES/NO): NO